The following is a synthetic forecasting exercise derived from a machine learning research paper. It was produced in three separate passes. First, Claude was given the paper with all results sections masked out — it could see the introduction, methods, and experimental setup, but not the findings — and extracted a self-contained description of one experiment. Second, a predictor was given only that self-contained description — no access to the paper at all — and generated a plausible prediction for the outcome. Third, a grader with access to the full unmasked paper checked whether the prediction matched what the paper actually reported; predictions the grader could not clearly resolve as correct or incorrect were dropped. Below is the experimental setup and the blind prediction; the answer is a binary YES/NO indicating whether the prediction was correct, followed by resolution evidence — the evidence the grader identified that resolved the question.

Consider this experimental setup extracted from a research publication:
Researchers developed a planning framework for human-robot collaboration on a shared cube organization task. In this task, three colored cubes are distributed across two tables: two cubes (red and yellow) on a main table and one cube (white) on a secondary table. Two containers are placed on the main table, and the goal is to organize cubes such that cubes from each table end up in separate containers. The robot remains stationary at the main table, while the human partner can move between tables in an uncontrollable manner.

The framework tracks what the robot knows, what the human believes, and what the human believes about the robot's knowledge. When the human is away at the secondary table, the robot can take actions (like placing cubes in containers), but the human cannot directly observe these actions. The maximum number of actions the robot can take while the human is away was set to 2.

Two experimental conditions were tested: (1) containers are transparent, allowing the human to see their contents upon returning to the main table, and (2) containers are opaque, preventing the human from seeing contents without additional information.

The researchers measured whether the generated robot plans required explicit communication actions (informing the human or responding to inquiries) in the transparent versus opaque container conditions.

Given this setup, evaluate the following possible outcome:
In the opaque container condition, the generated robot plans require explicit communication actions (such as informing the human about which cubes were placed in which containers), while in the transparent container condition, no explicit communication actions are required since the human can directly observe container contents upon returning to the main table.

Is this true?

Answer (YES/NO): YES